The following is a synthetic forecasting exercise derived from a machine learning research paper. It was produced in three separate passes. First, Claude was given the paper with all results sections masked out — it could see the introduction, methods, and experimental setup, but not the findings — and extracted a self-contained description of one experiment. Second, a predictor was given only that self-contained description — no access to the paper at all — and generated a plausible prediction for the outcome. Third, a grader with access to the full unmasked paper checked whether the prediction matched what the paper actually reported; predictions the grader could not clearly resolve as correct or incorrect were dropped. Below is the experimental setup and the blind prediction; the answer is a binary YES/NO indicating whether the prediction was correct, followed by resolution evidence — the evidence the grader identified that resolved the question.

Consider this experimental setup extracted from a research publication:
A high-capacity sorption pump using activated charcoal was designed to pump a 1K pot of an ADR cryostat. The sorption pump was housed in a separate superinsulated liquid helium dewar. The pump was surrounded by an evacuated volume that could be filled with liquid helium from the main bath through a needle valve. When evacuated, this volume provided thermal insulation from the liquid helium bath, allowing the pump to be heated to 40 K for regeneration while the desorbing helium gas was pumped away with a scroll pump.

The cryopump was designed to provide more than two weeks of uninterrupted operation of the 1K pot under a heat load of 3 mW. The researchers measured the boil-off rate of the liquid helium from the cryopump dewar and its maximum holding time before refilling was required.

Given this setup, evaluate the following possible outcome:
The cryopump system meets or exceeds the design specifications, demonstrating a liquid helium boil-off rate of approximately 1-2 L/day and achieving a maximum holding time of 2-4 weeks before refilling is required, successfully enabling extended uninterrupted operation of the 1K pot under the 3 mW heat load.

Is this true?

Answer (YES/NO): NO